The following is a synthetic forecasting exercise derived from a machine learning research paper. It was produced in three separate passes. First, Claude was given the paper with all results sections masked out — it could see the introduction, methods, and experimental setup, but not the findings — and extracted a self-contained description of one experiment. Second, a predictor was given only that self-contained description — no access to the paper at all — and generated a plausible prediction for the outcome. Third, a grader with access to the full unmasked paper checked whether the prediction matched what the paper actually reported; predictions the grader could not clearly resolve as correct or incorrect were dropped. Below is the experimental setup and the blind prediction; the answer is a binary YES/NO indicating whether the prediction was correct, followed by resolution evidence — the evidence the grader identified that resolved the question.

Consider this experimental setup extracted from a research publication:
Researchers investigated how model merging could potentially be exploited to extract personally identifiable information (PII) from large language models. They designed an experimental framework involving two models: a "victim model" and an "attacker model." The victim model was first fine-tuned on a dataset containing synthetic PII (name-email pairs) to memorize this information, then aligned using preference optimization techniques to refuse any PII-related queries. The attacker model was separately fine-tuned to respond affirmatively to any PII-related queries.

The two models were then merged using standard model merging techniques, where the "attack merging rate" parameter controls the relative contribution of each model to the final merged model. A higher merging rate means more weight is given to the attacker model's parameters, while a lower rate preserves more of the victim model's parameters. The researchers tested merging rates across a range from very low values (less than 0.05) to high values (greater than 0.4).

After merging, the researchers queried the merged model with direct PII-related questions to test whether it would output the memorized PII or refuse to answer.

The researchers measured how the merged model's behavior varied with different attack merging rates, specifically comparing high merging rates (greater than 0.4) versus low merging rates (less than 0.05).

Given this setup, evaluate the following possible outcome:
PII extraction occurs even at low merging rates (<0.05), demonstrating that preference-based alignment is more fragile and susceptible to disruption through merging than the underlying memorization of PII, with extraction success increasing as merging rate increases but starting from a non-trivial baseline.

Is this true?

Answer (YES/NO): NO